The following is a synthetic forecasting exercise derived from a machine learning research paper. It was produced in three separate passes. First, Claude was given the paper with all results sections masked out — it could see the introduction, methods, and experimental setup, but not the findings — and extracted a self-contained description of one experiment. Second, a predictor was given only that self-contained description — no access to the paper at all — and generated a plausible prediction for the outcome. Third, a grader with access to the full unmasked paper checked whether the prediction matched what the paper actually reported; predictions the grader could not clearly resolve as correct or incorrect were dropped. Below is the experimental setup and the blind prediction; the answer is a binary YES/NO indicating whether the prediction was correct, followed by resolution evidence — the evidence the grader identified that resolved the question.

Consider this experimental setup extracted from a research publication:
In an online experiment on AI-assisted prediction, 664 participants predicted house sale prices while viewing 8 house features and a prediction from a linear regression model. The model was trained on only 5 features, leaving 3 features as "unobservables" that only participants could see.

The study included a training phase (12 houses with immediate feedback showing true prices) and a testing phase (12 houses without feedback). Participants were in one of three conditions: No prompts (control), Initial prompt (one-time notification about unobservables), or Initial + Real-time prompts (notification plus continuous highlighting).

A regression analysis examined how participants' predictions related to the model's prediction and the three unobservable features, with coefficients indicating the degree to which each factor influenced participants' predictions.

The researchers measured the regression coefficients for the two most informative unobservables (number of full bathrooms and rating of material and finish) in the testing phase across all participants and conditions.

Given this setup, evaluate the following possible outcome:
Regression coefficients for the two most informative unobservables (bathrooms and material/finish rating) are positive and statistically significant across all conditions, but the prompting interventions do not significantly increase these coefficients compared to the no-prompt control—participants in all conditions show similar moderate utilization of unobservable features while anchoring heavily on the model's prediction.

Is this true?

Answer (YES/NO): YES